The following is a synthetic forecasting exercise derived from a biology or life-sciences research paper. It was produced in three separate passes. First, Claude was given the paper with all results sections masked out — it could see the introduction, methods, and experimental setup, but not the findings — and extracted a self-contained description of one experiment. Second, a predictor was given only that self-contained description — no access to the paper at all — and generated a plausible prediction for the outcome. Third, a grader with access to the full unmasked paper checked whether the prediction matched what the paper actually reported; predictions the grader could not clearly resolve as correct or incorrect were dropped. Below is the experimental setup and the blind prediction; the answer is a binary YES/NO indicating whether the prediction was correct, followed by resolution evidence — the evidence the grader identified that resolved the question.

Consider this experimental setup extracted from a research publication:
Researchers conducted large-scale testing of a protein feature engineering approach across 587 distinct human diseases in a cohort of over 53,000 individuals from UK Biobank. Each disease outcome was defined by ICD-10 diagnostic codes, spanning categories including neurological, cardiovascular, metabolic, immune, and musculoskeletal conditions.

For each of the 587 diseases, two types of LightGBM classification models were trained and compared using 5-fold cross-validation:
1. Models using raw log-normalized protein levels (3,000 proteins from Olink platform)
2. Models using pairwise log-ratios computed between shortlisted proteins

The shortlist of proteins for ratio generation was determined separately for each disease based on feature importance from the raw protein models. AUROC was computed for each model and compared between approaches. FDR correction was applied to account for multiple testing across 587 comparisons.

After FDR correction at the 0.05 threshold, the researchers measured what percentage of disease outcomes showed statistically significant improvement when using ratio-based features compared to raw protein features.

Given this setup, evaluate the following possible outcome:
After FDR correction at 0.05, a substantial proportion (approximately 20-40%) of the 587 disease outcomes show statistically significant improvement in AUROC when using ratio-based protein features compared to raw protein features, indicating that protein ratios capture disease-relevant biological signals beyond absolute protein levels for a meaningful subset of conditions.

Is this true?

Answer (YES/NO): NO